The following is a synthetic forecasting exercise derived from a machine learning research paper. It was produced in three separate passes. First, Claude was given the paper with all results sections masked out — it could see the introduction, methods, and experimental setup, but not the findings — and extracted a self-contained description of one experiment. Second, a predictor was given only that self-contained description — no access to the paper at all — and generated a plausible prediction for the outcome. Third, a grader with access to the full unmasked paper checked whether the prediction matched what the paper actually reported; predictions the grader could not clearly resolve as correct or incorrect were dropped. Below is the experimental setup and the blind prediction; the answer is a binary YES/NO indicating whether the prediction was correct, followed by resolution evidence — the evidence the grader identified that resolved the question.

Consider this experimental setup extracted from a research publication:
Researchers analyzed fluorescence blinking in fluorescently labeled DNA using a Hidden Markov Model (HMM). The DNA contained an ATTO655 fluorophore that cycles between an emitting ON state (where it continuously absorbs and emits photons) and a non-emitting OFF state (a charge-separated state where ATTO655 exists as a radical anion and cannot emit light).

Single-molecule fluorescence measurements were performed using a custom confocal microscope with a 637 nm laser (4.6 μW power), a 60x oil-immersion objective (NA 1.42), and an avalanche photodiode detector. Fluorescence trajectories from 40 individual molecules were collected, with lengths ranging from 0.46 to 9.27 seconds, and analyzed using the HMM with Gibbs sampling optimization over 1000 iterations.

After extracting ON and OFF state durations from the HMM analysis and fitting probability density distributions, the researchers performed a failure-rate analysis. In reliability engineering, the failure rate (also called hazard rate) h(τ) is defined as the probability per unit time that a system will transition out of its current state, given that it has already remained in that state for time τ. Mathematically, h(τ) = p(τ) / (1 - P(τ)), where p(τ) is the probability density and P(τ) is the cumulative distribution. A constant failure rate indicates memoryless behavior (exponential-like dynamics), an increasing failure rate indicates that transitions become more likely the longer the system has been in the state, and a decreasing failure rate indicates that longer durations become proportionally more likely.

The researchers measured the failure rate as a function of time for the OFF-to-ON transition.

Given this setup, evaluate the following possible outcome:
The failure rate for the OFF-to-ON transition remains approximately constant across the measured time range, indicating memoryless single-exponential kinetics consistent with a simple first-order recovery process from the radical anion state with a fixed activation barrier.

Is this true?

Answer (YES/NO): NO